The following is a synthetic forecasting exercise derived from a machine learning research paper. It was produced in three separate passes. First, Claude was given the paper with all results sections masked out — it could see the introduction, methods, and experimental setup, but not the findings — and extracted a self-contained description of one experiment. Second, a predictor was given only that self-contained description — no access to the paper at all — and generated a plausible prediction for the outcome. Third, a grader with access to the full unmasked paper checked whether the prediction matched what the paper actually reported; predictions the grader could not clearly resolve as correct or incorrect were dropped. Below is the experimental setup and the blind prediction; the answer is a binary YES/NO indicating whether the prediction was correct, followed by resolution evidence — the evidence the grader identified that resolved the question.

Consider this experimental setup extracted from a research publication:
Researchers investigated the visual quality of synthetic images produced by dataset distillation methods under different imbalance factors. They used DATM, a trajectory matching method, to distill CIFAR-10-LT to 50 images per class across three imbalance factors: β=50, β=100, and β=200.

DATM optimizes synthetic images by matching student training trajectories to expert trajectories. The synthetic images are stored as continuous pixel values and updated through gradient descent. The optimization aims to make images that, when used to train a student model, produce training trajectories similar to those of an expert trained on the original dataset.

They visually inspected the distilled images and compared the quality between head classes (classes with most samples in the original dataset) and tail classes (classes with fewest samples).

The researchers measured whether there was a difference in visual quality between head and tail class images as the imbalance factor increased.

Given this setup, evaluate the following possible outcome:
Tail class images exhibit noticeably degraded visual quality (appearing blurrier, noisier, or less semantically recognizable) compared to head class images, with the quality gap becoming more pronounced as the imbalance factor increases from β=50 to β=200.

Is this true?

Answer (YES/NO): YES